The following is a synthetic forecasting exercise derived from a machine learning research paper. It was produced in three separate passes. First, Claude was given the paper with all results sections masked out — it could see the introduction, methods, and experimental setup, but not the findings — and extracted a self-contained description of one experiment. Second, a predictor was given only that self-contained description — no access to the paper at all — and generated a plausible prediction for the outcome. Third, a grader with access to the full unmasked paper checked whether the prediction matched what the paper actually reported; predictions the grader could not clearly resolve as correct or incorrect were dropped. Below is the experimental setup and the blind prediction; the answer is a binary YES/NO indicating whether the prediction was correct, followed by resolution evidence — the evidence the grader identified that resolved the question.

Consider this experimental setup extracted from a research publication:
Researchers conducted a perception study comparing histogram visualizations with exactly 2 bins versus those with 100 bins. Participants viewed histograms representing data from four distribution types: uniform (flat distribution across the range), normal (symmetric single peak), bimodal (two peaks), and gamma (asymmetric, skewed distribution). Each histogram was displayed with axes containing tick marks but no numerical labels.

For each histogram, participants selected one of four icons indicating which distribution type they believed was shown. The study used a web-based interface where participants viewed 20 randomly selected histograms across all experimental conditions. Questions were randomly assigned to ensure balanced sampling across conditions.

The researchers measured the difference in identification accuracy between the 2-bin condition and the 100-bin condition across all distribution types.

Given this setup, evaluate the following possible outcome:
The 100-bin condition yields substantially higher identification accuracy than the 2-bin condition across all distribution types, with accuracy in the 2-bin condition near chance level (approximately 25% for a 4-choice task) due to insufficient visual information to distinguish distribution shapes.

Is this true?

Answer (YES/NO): NO